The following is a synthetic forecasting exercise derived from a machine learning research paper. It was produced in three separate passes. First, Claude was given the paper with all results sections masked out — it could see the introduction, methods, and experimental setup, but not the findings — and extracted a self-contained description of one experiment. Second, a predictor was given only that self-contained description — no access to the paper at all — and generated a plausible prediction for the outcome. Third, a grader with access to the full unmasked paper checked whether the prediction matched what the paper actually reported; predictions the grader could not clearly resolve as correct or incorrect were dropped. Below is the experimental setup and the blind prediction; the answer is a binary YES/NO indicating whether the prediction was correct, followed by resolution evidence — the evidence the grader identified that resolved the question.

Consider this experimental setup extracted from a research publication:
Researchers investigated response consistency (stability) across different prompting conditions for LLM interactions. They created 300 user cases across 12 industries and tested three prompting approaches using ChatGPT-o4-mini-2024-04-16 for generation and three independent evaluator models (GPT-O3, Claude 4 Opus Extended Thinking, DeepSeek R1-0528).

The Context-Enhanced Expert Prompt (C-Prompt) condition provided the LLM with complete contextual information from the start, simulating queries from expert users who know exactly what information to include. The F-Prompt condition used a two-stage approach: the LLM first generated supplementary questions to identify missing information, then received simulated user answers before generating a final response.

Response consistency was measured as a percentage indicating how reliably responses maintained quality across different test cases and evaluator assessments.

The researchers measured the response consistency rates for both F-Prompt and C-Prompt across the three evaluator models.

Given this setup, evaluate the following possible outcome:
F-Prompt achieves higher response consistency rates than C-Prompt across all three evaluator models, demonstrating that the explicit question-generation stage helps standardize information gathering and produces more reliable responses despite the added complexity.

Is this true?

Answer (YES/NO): YES